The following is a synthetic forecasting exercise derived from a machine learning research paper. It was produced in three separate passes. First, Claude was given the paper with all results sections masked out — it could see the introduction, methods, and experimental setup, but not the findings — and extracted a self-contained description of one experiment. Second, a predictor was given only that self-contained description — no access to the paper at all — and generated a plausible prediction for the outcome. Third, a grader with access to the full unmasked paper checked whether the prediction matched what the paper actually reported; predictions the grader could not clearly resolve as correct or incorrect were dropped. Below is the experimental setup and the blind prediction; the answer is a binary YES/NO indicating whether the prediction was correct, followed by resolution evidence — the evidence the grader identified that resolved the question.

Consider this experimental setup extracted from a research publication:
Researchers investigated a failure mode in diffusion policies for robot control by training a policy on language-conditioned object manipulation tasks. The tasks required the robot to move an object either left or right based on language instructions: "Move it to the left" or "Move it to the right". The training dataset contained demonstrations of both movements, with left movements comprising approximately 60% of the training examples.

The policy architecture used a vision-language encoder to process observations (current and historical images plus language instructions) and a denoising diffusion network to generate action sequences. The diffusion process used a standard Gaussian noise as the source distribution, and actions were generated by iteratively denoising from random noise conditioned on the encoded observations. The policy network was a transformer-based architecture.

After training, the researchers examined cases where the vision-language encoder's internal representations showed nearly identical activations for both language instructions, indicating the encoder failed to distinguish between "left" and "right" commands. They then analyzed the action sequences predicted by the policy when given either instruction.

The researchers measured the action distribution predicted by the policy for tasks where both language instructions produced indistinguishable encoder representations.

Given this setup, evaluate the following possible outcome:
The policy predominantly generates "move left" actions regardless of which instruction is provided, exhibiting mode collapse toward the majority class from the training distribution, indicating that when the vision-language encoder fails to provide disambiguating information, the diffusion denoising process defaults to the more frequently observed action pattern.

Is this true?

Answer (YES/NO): NO